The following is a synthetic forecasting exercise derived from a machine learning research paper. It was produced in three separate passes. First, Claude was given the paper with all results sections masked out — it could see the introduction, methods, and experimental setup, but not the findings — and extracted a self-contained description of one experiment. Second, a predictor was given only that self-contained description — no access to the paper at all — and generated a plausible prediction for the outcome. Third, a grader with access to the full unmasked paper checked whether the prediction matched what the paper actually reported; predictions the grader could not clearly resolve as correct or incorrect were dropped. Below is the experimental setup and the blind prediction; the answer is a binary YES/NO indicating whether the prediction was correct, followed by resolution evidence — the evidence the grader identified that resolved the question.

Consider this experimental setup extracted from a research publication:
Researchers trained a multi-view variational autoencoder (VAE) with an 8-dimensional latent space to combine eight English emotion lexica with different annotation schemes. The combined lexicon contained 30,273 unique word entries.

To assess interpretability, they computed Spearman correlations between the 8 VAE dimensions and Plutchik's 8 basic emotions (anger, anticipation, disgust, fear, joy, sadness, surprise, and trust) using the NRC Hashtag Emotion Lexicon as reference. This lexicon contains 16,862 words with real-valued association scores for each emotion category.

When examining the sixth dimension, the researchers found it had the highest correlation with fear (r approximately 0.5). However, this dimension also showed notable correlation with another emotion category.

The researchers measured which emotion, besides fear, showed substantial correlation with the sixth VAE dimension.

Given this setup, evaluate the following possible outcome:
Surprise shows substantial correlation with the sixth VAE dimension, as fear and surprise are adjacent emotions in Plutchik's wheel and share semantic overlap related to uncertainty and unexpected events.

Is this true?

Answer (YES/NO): NO